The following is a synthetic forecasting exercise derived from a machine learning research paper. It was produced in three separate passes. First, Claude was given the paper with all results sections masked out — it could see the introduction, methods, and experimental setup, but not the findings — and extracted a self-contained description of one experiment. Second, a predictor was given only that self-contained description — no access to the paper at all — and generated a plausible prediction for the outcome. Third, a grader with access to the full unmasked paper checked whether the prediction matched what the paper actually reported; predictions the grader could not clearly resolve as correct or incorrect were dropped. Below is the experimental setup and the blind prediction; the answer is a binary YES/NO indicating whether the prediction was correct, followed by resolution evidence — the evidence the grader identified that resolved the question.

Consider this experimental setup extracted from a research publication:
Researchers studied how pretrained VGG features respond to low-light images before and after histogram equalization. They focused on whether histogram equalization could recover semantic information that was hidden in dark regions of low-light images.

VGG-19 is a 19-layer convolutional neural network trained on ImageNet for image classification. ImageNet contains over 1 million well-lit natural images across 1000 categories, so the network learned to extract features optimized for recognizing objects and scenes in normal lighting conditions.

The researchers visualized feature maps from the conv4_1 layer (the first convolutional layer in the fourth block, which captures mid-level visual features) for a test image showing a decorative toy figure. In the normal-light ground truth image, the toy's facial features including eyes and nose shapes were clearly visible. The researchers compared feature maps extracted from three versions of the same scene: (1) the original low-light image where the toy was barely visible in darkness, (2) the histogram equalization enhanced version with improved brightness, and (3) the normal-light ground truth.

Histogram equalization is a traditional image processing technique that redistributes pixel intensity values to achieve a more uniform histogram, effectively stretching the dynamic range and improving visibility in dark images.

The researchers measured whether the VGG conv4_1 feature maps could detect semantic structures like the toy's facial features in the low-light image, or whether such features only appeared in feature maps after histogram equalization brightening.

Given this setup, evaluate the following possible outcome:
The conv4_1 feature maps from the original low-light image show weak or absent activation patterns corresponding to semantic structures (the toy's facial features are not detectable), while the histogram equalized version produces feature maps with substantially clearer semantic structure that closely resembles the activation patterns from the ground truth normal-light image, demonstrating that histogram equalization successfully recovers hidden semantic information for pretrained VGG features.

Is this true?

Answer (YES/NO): YES